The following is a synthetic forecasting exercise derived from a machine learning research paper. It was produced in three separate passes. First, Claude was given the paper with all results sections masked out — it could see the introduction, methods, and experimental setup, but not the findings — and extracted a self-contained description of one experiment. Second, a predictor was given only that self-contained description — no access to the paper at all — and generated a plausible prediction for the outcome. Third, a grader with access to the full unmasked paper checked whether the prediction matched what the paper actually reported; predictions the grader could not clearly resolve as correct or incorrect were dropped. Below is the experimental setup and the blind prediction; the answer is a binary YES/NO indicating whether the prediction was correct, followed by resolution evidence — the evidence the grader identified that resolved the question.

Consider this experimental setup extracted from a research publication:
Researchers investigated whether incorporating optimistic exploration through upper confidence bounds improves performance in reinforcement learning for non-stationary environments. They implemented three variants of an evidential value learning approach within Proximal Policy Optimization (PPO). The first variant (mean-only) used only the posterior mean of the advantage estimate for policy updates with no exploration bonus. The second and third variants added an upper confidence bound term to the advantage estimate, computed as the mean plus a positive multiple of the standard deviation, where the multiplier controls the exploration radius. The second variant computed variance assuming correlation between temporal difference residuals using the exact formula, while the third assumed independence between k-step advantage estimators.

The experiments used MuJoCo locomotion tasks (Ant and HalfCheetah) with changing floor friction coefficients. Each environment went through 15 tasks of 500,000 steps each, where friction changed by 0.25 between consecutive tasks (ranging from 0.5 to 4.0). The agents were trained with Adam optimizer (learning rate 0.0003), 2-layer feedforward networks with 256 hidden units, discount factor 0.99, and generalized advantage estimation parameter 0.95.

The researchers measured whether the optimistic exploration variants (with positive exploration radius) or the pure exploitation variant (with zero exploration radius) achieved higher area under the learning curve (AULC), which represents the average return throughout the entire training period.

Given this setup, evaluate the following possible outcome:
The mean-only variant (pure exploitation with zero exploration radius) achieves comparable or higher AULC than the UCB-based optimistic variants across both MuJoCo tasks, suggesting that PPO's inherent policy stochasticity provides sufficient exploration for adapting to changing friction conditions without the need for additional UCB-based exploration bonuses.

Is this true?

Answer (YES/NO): NO